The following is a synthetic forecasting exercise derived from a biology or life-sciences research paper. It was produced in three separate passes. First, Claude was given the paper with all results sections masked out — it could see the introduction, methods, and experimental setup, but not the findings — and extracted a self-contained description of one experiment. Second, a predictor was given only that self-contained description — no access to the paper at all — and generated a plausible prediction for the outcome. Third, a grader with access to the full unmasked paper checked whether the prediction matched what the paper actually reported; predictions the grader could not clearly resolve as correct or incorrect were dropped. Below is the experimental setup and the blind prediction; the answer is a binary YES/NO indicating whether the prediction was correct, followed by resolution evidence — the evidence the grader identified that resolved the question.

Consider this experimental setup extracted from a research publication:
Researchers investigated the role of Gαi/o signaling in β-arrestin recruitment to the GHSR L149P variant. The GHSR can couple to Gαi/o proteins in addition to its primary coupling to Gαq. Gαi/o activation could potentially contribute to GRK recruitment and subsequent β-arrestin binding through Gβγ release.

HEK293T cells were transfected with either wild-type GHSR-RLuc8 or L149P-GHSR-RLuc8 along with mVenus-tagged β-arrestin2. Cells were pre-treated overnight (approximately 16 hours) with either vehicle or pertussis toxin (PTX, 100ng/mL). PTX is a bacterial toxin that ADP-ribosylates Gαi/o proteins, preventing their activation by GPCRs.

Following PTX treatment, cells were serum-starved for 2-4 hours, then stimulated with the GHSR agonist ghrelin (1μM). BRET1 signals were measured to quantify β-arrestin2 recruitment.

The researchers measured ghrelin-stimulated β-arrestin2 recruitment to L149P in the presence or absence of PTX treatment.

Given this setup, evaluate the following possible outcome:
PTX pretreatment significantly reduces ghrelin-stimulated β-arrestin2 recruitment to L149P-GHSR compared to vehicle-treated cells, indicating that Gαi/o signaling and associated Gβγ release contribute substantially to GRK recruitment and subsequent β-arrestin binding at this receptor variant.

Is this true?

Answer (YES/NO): NO